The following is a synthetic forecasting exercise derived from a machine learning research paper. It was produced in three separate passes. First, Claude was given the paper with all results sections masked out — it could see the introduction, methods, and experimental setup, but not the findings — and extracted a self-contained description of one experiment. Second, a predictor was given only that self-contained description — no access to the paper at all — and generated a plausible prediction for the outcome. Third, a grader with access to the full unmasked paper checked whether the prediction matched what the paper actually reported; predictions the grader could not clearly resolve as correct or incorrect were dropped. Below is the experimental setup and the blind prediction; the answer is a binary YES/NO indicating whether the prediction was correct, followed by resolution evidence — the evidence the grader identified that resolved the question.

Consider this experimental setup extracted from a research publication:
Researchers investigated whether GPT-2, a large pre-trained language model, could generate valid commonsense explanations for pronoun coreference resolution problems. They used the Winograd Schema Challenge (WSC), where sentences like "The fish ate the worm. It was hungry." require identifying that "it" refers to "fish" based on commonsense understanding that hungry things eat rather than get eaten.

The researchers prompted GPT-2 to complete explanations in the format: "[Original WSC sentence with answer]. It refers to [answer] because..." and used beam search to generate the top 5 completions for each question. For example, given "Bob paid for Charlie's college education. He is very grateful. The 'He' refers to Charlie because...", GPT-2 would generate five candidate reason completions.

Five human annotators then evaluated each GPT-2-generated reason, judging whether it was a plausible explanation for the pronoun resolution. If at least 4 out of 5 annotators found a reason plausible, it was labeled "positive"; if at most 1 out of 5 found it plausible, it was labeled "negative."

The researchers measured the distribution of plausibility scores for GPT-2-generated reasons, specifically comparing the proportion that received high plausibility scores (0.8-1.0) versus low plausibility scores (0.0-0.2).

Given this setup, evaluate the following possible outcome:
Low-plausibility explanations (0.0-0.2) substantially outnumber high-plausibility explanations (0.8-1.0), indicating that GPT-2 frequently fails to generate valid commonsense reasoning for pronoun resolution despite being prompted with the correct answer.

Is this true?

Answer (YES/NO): YES